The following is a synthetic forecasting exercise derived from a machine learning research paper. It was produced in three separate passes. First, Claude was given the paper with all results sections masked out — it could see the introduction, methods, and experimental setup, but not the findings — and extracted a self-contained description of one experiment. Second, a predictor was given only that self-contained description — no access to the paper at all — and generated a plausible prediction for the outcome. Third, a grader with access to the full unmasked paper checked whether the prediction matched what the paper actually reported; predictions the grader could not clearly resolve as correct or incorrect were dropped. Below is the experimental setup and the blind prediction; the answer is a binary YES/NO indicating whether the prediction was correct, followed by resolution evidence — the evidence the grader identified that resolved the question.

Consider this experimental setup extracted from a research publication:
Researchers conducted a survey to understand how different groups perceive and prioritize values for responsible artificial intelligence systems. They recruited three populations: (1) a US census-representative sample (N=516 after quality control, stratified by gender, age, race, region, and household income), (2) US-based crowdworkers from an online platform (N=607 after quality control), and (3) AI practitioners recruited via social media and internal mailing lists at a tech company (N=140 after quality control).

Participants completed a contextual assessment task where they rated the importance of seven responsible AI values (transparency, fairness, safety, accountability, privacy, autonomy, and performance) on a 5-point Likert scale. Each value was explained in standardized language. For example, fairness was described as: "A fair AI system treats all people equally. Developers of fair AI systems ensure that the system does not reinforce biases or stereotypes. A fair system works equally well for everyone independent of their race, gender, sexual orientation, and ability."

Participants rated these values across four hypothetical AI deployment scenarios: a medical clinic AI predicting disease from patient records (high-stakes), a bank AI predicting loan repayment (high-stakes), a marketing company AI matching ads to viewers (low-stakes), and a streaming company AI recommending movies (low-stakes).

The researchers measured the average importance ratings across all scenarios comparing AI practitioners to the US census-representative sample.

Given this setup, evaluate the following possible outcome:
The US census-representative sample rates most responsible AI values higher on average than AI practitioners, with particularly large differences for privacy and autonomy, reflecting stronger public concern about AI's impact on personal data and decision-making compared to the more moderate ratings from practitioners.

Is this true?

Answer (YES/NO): NO